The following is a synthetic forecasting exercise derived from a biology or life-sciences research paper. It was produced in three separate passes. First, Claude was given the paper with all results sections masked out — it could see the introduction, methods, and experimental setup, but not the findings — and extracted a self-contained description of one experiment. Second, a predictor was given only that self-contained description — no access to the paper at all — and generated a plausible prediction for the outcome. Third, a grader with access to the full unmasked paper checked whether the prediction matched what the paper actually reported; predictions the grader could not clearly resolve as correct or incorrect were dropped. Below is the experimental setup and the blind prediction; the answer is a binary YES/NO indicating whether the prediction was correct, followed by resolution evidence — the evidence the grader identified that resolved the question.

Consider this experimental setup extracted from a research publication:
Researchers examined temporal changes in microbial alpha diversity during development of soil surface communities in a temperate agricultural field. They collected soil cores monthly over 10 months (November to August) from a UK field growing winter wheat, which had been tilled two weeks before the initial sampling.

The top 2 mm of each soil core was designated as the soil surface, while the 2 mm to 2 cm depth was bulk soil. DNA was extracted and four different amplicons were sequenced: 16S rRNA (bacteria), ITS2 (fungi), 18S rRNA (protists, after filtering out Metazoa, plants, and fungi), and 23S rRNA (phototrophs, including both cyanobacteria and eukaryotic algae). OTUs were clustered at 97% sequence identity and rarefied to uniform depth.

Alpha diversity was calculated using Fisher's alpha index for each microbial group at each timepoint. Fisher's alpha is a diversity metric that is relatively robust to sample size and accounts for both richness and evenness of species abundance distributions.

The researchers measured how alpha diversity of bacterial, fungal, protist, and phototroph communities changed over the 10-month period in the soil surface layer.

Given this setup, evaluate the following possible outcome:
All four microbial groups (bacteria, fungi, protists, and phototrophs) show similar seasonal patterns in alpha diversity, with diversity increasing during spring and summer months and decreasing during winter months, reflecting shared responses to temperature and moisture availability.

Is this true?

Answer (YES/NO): NO